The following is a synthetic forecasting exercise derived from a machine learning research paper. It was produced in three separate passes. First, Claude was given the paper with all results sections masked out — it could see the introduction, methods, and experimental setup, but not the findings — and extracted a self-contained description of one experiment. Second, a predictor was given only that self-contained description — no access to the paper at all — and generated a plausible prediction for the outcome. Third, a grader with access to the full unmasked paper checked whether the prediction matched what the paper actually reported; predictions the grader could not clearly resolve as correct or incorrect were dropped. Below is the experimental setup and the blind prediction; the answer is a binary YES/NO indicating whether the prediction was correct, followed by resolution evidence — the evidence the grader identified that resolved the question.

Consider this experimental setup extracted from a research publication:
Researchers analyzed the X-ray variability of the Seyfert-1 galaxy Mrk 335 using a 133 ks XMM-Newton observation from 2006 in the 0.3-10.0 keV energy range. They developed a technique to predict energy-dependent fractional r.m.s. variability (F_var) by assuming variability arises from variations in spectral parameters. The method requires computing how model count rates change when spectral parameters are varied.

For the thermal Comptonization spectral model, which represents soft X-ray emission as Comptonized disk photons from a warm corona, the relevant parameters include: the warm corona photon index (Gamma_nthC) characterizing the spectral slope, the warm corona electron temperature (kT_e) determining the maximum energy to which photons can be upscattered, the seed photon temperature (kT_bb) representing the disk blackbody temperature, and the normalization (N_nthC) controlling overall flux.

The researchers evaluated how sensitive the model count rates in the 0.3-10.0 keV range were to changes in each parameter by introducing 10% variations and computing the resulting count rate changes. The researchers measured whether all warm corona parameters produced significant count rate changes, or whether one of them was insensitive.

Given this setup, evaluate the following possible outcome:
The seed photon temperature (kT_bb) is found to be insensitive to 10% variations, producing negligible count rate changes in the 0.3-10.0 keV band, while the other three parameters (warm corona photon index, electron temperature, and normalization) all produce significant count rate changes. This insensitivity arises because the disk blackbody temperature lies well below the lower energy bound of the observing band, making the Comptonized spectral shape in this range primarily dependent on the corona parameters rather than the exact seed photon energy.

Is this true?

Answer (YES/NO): NO